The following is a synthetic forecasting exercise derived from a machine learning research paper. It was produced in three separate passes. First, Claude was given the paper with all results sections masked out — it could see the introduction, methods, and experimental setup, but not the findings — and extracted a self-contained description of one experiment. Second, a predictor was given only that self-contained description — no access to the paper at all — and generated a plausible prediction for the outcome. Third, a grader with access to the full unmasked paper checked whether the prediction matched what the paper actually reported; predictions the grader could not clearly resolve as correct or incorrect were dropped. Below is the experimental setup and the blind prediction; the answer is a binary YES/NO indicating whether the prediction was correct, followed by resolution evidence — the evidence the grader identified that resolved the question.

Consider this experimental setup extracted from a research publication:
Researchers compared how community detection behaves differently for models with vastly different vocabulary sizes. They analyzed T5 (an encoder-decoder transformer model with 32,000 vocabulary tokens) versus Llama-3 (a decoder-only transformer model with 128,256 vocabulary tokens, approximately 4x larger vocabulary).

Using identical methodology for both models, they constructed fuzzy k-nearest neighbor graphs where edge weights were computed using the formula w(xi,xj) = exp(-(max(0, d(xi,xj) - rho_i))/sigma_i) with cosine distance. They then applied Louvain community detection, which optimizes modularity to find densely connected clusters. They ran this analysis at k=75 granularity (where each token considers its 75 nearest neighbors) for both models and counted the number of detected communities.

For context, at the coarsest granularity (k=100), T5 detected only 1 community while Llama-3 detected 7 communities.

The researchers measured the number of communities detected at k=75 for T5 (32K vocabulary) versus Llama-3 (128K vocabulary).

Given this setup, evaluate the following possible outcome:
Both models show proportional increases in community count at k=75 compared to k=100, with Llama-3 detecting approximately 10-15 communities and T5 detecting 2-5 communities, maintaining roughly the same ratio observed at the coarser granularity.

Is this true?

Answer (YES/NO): NO